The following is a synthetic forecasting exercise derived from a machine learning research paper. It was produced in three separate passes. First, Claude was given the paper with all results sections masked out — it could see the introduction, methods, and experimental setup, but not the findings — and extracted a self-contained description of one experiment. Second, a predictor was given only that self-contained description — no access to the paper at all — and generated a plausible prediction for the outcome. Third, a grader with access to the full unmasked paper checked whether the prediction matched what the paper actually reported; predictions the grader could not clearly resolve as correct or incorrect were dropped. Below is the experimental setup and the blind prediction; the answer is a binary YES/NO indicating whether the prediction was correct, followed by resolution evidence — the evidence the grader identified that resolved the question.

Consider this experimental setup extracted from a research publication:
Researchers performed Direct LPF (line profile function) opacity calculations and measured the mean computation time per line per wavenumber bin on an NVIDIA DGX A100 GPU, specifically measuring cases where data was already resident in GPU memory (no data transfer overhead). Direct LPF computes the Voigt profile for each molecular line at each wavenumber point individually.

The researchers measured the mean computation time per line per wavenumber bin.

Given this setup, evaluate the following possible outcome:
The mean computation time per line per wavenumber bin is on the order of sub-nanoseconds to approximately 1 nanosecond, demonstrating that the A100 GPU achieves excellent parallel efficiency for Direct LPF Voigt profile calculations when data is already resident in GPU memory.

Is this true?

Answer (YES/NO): YES